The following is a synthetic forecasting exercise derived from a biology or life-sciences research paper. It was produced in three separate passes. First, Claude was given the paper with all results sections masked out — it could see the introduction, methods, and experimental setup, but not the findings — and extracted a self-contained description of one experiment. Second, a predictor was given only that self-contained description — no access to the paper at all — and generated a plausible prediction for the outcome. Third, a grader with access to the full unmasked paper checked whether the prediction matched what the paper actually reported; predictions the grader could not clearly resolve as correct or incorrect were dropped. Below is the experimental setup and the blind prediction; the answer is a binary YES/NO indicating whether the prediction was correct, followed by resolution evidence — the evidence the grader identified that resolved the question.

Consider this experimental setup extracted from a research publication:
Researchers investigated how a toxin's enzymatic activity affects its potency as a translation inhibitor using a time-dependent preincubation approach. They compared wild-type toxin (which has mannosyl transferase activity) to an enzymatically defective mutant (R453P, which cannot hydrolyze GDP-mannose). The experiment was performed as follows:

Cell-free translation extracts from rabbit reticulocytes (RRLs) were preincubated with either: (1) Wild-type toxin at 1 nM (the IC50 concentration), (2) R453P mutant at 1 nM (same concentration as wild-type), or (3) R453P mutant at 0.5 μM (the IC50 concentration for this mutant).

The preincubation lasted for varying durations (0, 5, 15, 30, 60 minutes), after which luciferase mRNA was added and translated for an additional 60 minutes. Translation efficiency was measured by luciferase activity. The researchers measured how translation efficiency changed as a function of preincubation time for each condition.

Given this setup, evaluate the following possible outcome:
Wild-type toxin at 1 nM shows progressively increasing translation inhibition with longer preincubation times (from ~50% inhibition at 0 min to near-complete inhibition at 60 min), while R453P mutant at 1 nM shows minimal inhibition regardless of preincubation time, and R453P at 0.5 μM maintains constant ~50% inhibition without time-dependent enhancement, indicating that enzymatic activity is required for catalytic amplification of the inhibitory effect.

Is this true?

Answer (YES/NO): YES